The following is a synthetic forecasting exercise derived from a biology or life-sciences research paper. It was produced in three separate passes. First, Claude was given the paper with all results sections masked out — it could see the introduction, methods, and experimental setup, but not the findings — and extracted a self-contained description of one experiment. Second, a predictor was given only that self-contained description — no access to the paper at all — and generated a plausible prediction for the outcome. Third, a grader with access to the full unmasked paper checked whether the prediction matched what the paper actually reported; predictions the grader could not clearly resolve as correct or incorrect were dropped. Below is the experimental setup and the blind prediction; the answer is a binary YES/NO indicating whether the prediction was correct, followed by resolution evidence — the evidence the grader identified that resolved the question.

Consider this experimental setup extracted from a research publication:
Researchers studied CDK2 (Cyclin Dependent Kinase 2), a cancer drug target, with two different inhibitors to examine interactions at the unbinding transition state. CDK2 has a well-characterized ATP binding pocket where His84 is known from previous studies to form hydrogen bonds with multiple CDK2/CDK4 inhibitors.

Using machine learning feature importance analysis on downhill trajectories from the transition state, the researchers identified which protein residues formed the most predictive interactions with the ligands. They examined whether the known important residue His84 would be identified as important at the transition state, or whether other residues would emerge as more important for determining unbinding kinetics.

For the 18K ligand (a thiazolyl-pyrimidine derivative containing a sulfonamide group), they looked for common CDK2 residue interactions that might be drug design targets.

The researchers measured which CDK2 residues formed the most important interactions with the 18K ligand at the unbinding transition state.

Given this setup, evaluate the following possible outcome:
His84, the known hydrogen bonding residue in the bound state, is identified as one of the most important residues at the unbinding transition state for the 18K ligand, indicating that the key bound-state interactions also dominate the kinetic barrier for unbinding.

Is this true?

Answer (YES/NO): NO